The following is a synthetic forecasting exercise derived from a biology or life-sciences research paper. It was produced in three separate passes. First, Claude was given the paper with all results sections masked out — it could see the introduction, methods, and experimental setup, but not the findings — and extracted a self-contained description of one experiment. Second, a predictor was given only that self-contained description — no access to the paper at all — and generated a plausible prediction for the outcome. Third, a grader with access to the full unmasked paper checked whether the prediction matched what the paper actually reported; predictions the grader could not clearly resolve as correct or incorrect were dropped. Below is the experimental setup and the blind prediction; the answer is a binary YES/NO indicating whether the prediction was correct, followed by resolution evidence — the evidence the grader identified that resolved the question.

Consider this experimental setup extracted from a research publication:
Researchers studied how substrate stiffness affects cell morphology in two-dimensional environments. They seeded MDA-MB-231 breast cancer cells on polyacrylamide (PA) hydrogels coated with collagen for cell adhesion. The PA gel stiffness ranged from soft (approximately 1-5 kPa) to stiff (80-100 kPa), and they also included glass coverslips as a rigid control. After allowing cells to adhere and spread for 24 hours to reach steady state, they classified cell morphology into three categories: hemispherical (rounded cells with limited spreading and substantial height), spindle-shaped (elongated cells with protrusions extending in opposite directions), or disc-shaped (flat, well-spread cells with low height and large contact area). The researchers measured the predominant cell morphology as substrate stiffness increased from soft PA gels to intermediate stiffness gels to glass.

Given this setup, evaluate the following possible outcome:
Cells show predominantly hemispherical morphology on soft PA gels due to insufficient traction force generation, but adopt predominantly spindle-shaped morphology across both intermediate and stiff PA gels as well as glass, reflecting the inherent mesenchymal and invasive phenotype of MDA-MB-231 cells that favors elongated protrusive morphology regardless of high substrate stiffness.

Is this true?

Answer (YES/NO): NO